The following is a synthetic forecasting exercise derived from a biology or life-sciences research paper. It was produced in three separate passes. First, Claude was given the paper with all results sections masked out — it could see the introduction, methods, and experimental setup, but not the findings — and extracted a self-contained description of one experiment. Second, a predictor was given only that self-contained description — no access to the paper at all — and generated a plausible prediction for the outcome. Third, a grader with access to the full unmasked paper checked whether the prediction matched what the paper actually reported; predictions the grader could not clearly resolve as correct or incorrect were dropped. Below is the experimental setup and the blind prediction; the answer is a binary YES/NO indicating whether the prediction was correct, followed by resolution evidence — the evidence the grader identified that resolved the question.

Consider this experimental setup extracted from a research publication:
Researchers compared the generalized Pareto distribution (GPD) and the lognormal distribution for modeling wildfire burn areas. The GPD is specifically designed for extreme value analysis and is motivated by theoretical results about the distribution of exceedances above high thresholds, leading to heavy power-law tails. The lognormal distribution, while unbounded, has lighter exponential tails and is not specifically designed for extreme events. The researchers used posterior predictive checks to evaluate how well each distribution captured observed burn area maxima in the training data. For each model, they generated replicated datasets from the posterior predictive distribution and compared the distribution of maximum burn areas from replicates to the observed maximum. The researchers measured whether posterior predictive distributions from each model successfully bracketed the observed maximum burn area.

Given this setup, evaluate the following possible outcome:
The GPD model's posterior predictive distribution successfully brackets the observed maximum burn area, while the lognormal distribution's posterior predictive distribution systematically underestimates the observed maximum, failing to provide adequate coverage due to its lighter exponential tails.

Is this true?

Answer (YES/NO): NO